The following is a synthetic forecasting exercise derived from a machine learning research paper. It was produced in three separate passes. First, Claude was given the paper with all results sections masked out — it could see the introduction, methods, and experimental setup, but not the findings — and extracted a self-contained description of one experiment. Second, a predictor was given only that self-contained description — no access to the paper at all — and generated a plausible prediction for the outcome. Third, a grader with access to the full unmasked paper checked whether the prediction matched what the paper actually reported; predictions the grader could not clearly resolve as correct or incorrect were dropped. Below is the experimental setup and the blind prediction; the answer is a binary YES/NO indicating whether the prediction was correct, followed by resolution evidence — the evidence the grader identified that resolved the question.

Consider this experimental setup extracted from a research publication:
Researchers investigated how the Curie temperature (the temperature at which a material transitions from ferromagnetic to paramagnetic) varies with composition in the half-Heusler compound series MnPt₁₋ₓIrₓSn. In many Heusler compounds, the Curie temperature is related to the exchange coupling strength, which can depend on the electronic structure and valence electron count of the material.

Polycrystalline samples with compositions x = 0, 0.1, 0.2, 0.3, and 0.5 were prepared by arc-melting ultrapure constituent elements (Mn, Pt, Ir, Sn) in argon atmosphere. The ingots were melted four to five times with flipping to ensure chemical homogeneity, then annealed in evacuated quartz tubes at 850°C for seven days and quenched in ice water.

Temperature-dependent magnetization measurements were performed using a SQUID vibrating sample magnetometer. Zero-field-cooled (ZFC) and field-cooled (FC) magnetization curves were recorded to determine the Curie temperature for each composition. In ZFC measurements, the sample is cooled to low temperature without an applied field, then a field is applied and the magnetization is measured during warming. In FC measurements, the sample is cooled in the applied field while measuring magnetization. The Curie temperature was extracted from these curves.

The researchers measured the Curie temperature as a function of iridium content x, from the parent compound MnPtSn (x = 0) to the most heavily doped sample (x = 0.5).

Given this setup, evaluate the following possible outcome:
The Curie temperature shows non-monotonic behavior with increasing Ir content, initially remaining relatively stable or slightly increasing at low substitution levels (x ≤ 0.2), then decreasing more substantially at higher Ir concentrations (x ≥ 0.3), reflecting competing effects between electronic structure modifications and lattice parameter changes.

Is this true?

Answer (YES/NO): NO